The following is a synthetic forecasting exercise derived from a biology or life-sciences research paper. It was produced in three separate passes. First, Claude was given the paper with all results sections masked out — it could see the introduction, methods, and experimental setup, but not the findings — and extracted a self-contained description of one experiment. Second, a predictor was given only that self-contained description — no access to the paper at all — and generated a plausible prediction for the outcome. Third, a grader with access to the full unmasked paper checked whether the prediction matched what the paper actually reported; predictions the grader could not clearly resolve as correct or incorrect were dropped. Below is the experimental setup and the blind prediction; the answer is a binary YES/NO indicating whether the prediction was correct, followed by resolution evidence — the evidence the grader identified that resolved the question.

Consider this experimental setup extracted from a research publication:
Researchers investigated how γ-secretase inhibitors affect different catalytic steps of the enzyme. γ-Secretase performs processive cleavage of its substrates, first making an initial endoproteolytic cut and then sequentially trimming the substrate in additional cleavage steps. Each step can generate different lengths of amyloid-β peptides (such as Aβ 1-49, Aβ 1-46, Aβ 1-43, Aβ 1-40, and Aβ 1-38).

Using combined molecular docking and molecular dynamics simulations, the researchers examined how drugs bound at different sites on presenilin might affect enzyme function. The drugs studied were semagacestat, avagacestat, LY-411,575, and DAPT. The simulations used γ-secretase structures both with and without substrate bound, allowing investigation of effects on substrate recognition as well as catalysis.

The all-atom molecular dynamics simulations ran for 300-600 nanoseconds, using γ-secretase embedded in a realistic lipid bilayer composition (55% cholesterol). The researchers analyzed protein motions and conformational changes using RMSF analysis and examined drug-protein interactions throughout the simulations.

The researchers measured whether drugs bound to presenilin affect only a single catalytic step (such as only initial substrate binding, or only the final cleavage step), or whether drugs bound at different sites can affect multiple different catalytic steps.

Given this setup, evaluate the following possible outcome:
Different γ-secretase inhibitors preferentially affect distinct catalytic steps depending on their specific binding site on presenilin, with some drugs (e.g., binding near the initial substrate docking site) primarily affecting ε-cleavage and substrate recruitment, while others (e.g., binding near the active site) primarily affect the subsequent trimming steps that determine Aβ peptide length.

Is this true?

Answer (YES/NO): NO